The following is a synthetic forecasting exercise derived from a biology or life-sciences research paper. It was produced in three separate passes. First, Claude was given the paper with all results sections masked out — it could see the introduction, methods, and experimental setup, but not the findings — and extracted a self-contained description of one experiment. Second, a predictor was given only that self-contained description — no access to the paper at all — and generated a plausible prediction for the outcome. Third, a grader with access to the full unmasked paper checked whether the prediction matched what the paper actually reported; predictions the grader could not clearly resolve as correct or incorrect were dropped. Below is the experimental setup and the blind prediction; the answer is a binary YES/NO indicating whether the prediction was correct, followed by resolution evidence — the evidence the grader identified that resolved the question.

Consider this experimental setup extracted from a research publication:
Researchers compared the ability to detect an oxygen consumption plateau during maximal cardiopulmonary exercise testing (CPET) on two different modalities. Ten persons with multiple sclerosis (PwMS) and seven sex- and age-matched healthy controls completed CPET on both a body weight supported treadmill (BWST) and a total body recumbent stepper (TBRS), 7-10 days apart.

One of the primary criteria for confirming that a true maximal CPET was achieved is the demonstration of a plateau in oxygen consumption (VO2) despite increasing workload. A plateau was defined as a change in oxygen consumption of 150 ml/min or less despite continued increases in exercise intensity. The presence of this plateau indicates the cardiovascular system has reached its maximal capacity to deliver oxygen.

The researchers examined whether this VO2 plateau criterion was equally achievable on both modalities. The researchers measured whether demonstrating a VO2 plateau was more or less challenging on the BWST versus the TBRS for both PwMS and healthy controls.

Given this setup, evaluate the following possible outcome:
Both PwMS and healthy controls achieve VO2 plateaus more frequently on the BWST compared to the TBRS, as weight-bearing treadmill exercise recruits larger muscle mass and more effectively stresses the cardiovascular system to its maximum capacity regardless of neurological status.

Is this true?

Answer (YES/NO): NO